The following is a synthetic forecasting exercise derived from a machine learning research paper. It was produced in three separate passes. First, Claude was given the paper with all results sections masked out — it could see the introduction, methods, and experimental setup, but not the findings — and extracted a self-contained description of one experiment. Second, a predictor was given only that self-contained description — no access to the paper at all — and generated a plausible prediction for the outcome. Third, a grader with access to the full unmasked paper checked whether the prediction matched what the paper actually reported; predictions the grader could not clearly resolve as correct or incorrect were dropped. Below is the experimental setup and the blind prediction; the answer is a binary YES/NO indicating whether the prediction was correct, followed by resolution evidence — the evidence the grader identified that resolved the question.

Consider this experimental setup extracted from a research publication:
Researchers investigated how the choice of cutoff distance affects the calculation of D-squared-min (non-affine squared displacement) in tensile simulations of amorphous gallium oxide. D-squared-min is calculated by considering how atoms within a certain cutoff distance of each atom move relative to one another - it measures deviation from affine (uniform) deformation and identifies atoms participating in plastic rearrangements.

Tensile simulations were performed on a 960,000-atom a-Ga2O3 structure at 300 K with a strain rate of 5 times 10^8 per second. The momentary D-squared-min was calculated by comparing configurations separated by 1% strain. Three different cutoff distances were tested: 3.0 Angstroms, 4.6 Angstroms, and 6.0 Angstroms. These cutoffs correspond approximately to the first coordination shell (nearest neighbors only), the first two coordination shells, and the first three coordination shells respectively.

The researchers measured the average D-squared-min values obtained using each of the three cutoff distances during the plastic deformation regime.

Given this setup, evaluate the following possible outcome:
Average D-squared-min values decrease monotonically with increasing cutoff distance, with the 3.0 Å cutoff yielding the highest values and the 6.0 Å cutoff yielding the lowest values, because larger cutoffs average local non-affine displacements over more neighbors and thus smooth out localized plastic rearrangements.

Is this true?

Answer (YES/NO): NO